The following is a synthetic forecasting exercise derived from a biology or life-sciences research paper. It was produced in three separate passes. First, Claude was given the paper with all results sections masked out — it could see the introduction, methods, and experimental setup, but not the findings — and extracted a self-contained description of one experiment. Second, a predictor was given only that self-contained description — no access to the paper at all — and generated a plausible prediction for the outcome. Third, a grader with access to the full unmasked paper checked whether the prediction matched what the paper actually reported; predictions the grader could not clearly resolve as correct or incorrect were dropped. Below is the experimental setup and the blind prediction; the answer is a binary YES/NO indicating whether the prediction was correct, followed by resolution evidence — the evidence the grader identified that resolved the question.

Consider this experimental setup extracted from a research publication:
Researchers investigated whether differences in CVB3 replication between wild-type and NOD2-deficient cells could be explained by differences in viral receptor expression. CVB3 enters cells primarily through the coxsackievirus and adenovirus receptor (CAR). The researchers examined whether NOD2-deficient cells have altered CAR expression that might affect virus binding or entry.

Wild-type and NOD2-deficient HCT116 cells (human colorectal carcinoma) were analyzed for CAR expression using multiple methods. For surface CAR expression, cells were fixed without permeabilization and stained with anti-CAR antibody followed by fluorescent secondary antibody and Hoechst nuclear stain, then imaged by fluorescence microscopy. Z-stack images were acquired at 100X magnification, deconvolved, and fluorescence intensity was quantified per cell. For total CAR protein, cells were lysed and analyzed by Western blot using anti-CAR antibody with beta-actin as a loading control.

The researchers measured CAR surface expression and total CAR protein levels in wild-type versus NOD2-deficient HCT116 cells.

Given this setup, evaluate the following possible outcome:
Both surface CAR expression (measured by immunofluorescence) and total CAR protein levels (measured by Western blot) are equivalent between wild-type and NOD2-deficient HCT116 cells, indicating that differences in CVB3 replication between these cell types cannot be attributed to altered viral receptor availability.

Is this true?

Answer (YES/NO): YES